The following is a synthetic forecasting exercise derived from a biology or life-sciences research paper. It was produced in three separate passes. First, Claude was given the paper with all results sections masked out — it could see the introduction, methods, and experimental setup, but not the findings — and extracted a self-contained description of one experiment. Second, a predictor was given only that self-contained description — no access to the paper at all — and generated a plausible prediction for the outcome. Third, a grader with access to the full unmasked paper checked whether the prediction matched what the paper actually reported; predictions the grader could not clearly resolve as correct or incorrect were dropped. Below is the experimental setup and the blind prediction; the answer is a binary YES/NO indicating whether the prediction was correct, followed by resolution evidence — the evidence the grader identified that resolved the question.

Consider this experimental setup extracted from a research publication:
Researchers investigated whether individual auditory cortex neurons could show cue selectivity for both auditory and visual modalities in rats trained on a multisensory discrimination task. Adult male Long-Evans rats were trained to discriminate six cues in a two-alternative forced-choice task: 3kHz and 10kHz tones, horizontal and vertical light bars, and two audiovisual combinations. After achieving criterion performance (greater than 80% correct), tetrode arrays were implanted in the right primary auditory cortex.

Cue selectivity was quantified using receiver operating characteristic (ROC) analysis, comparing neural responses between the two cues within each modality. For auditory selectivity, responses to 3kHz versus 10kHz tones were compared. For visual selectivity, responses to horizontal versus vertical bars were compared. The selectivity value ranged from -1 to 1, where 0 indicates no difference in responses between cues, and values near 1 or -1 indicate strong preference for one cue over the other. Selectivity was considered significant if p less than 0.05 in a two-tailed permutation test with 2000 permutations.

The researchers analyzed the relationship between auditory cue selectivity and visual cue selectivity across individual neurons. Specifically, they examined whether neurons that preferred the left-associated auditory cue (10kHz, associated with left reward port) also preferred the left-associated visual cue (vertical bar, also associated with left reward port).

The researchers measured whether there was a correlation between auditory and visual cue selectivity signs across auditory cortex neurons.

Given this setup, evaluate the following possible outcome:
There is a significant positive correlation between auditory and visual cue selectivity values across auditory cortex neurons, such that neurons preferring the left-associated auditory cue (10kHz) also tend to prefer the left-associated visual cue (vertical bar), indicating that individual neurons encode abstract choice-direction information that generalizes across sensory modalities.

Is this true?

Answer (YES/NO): YES